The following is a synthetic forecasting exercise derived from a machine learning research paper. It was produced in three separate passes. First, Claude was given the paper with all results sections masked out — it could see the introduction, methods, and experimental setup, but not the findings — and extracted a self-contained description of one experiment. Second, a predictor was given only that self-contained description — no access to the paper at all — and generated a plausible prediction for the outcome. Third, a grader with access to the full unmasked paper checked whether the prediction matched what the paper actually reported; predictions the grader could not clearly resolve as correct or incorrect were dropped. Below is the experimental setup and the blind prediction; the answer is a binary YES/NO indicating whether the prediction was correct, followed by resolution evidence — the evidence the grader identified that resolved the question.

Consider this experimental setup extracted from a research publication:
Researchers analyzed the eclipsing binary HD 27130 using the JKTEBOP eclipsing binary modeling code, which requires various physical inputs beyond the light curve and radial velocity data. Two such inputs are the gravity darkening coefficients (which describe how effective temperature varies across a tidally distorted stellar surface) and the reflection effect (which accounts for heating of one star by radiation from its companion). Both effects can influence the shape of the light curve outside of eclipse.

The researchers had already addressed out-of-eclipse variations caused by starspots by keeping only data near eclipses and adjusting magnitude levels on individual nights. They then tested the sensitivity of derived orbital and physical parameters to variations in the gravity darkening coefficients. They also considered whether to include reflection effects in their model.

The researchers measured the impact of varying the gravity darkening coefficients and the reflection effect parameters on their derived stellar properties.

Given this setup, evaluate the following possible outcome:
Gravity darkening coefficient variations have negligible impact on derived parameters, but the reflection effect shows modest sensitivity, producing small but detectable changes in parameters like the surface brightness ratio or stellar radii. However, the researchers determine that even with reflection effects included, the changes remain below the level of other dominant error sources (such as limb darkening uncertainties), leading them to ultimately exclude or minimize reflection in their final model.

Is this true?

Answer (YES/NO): NO